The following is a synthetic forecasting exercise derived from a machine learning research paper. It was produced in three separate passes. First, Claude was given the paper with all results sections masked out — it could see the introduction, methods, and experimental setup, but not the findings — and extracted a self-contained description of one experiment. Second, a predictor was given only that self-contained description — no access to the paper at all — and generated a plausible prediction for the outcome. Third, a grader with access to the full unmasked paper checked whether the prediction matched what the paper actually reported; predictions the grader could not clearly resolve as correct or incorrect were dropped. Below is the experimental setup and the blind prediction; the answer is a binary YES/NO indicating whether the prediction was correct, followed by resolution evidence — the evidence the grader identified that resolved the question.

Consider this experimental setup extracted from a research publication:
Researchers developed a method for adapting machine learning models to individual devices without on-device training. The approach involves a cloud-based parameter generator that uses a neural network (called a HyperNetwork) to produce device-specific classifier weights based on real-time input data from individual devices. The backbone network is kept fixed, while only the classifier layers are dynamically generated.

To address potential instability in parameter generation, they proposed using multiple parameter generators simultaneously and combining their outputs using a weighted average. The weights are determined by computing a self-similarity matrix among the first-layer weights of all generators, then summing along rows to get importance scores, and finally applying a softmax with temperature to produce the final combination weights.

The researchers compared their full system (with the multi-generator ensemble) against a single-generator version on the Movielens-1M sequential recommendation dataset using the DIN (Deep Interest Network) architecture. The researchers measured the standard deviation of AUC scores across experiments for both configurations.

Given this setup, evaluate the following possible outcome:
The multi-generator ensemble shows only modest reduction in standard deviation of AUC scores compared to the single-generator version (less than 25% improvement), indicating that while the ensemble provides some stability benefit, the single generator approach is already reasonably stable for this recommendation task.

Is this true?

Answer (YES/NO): YES